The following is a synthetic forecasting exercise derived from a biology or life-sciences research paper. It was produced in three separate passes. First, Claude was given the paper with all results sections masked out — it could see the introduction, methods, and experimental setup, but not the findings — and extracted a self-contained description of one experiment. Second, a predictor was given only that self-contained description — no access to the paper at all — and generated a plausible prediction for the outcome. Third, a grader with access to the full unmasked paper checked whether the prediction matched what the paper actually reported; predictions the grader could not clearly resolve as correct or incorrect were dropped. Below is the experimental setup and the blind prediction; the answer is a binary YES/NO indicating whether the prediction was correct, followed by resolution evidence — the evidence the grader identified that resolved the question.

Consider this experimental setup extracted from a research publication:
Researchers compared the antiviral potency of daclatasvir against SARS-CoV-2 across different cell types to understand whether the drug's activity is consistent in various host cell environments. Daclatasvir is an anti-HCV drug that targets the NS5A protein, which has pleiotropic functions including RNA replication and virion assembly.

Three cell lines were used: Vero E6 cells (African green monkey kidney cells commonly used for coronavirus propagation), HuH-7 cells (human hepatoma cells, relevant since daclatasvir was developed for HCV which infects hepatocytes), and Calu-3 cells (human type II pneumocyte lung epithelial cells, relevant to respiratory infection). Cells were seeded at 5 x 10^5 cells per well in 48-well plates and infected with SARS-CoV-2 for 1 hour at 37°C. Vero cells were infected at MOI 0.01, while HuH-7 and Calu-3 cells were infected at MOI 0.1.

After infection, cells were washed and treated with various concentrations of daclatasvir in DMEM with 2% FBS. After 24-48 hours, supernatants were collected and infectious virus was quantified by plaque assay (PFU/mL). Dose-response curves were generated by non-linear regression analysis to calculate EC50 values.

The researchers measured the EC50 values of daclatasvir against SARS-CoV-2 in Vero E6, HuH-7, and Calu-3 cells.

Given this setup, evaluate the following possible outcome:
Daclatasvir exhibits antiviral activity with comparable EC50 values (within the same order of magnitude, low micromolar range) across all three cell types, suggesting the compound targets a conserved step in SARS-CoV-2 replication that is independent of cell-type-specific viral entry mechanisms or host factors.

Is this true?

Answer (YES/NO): YES